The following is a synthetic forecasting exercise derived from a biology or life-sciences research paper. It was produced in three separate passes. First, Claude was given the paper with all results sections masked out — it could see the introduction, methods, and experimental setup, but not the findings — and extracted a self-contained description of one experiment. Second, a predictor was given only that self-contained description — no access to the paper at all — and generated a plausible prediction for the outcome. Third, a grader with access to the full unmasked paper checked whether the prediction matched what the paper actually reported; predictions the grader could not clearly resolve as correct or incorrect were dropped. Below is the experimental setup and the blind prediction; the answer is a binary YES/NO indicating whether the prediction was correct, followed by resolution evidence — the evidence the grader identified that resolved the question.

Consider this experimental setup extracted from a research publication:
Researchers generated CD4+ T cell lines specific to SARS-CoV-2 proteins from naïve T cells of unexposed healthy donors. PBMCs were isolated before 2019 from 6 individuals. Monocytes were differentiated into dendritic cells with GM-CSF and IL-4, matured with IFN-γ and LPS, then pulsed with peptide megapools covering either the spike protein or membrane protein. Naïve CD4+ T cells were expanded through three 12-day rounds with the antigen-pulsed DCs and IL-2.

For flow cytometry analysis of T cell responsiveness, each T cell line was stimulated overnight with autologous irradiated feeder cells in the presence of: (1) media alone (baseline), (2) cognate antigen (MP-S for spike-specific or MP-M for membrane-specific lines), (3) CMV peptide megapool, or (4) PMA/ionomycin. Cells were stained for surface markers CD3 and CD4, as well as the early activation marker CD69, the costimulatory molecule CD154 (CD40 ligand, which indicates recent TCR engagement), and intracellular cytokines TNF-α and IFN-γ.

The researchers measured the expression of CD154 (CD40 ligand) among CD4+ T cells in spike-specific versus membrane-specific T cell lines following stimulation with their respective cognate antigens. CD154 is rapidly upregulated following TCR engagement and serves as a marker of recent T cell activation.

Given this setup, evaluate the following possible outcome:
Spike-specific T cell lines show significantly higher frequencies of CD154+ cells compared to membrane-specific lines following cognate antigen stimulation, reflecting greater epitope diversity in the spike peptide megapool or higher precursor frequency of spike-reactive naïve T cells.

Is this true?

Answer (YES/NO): NO